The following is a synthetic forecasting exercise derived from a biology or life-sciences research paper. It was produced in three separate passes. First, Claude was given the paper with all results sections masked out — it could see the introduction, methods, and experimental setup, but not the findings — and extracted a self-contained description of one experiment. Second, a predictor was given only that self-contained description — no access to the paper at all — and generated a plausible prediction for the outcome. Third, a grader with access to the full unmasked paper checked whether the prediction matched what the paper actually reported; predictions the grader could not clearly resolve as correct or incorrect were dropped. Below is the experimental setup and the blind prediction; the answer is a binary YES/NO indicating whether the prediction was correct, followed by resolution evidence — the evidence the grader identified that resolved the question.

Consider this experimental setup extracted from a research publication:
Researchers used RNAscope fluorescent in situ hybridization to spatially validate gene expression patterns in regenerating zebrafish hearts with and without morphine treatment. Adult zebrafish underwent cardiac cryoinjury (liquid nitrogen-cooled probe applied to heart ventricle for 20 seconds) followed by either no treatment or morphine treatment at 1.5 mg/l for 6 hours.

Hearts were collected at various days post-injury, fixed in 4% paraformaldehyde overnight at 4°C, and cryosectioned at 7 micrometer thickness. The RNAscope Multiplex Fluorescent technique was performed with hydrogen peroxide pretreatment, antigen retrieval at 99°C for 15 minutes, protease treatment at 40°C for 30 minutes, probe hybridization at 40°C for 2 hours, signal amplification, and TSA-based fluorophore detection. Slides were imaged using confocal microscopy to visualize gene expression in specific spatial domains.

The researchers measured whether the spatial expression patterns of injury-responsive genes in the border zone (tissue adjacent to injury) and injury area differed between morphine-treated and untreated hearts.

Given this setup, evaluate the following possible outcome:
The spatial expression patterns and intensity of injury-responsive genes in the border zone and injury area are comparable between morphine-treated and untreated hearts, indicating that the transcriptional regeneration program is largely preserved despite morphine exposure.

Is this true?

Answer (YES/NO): YES